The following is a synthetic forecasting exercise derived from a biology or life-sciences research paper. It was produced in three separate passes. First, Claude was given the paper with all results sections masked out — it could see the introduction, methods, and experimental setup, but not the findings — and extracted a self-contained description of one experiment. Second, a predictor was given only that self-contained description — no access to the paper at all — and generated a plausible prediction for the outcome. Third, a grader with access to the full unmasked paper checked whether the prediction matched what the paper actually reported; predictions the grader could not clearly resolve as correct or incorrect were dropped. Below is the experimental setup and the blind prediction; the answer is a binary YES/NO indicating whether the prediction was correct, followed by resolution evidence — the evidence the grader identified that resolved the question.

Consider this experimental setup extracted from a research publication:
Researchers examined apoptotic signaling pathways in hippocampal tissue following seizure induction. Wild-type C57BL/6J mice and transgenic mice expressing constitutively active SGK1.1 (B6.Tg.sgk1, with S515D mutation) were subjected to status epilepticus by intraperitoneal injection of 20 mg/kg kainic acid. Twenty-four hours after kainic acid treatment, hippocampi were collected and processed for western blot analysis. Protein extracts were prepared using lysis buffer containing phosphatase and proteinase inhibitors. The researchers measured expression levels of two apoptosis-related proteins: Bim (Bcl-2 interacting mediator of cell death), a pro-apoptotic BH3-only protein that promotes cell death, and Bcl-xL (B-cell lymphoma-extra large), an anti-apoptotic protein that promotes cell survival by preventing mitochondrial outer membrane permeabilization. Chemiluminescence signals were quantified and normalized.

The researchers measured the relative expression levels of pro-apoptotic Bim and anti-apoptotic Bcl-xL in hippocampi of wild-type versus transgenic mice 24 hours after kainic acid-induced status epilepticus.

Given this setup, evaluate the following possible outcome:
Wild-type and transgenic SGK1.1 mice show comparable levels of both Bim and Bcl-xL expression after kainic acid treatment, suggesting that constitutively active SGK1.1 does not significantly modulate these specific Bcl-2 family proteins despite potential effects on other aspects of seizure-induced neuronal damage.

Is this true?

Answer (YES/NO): NO